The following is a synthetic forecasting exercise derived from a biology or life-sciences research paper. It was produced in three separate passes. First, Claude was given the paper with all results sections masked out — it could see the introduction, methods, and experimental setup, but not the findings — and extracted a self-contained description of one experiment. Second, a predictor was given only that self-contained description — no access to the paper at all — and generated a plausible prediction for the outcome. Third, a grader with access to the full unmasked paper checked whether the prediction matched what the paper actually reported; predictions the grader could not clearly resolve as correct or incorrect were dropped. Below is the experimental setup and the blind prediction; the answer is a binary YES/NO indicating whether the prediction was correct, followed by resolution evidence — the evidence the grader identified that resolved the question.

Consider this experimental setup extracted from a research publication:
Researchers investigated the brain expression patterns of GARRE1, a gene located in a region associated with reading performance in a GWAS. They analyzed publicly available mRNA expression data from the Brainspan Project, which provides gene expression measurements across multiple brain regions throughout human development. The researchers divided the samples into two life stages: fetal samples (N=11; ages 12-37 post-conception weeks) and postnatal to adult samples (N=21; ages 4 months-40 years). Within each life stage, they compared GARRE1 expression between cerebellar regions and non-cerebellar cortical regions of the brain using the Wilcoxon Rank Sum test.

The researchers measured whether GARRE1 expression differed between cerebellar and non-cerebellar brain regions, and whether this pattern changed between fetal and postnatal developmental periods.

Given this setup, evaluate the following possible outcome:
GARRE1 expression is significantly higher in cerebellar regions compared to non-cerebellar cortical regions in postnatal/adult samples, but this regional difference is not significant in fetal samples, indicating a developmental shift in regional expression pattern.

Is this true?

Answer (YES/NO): YES